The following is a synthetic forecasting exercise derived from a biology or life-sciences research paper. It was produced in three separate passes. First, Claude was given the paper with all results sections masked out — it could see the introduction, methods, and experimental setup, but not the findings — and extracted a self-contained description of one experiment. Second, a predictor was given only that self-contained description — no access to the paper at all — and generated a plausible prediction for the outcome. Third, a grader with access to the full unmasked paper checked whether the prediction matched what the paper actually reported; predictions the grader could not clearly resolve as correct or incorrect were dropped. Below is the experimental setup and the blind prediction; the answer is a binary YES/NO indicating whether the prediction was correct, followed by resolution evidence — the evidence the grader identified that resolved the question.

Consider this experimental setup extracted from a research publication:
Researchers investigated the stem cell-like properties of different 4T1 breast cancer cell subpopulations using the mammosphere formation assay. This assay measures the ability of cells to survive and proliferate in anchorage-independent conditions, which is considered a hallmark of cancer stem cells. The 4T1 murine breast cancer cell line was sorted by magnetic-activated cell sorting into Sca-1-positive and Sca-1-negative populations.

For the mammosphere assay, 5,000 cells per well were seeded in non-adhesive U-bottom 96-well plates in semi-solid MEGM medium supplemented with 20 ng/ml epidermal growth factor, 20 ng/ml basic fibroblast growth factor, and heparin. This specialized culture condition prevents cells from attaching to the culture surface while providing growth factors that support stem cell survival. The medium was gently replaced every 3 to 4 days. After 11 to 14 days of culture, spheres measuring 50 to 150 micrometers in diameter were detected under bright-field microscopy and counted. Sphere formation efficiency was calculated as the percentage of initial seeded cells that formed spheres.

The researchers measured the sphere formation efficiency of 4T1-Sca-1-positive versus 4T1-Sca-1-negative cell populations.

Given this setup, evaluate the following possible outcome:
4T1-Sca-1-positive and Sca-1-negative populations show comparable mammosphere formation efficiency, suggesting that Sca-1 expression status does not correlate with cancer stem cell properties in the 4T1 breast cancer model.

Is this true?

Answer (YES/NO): NO